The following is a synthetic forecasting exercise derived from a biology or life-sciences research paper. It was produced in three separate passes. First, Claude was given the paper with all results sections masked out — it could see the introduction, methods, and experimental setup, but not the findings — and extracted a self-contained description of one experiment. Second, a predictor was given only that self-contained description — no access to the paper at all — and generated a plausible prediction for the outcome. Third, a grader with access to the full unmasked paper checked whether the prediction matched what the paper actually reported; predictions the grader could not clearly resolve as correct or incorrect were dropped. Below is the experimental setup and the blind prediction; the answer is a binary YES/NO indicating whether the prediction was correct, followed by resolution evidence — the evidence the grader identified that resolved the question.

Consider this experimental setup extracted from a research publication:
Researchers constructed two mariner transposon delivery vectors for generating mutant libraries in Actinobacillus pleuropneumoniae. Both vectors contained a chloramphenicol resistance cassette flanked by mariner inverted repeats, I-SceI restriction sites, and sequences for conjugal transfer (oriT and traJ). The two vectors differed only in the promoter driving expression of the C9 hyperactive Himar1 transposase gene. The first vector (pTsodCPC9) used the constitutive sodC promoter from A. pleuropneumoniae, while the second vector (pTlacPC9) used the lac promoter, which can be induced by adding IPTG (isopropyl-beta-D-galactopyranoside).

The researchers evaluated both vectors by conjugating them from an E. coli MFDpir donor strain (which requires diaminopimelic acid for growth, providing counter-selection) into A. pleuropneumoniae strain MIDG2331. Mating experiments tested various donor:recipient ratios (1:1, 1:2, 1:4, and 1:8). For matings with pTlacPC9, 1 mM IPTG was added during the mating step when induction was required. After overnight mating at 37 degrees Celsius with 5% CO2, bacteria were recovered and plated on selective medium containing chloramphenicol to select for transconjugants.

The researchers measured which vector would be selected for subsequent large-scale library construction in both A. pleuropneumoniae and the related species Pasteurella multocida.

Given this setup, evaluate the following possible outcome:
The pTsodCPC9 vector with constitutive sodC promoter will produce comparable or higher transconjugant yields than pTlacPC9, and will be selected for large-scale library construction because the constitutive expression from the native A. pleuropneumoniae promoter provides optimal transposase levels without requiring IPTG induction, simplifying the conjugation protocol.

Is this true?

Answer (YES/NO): NO